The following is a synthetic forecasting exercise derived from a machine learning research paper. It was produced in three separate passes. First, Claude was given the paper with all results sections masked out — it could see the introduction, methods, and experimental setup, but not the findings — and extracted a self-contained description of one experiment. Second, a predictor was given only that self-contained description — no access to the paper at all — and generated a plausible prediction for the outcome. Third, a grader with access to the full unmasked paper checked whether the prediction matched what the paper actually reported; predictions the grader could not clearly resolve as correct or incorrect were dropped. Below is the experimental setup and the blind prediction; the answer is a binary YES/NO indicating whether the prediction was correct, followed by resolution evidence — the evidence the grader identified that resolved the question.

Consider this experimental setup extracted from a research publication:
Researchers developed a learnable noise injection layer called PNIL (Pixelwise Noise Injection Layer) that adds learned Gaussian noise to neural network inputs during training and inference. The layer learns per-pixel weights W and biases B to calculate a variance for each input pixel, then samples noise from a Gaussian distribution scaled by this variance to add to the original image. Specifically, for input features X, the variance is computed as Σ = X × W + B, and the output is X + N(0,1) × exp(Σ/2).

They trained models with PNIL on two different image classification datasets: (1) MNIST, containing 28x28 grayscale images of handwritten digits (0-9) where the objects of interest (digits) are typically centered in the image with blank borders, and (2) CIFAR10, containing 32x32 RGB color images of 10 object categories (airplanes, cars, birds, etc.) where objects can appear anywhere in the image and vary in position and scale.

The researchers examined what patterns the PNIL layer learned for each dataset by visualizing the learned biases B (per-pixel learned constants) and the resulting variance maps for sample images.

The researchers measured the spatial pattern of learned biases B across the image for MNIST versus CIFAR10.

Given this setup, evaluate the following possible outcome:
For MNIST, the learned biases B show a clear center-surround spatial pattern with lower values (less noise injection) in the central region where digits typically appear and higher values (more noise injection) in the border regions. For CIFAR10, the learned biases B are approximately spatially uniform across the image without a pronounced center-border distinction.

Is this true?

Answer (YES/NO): YES